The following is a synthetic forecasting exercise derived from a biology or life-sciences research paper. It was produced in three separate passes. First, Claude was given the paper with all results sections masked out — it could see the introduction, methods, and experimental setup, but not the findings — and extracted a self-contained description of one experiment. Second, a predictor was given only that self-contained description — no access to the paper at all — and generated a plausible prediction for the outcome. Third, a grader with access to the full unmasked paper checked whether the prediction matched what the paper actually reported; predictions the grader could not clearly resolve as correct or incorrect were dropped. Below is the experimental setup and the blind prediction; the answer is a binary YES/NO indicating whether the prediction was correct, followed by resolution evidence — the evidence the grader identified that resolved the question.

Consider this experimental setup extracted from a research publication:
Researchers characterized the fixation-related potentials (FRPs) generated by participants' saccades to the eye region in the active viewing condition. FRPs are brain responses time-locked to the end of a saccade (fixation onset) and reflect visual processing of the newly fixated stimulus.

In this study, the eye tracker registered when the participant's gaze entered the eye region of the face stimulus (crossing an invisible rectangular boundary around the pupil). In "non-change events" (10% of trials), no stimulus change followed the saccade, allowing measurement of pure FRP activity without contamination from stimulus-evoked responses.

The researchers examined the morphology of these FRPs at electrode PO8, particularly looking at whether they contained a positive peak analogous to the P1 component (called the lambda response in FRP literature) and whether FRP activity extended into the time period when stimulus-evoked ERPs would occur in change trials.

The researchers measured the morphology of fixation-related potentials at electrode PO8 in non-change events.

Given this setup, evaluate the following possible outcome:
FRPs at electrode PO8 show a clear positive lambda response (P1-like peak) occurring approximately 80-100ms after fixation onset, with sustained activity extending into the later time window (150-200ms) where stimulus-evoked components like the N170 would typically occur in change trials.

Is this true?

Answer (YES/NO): NO